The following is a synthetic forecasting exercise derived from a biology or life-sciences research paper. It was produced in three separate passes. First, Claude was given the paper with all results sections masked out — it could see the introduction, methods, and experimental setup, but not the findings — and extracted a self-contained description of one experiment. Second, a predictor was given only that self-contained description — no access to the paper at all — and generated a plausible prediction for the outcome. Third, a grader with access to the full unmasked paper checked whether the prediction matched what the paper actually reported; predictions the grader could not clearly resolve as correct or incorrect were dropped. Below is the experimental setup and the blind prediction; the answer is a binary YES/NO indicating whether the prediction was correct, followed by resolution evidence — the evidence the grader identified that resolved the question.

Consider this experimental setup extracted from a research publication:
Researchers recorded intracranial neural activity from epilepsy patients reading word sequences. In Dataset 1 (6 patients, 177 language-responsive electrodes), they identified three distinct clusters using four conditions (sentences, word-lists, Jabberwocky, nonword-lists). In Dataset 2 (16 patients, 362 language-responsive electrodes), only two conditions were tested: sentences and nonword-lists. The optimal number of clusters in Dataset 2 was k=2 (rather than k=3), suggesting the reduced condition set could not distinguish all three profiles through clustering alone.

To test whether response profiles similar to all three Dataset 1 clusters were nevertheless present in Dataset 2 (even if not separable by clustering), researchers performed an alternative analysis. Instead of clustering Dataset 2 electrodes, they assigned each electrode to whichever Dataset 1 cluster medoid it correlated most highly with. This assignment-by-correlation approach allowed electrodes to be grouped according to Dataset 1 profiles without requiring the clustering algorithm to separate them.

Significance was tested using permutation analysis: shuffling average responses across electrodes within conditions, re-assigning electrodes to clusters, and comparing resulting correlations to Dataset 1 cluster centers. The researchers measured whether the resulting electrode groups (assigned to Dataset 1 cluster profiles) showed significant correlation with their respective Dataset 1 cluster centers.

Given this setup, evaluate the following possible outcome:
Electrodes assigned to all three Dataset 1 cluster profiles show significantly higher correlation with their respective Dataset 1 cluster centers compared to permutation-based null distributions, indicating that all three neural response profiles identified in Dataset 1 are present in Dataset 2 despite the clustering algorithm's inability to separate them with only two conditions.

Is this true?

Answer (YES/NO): NO